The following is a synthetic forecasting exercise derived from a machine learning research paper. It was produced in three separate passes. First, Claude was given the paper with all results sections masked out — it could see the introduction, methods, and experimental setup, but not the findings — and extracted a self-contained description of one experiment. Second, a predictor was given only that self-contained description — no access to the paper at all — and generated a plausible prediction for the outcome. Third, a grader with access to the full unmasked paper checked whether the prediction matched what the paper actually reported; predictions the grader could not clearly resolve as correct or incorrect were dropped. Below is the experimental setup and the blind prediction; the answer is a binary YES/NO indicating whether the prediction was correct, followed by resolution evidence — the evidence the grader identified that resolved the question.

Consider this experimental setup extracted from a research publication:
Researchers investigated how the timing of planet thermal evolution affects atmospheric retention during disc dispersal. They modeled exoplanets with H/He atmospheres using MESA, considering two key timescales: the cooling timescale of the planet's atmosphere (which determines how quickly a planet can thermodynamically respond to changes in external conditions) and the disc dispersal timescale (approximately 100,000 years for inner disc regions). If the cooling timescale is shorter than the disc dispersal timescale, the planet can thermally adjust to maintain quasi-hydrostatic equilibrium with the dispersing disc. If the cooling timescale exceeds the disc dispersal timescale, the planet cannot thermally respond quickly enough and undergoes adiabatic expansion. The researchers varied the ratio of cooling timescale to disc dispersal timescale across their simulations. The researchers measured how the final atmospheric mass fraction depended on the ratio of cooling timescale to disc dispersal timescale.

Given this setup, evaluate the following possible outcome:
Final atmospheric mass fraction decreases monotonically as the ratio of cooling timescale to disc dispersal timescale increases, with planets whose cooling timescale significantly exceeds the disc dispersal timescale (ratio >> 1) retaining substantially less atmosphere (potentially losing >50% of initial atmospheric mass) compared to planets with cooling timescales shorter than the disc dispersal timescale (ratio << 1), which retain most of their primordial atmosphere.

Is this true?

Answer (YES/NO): NO